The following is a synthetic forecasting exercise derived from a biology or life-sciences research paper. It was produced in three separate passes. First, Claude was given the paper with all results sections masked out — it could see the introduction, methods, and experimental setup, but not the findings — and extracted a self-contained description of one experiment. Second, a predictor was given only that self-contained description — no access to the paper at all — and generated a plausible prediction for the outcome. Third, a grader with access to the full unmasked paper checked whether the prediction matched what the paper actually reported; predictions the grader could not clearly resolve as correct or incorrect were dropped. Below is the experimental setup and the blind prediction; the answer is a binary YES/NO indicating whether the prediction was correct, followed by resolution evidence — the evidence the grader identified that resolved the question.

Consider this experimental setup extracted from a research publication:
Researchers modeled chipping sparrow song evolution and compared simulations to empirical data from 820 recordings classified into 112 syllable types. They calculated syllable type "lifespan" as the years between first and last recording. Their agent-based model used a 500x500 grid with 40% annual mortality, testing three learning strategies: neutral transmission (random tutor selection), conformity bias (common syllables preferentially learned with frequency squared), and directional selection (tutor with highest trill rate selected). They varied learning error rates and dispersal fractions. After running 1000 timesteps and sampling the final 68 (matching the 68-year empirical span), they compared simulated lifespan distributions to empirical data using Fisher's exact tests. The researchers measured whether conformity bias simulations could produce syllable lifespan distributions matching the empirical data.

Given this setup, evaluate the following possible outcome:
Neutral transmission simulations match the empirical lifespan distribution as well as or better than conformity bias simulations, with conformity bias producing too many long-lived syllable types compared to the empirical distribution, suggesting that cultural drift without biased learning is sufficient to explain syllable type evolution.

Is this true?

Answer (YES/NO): NO